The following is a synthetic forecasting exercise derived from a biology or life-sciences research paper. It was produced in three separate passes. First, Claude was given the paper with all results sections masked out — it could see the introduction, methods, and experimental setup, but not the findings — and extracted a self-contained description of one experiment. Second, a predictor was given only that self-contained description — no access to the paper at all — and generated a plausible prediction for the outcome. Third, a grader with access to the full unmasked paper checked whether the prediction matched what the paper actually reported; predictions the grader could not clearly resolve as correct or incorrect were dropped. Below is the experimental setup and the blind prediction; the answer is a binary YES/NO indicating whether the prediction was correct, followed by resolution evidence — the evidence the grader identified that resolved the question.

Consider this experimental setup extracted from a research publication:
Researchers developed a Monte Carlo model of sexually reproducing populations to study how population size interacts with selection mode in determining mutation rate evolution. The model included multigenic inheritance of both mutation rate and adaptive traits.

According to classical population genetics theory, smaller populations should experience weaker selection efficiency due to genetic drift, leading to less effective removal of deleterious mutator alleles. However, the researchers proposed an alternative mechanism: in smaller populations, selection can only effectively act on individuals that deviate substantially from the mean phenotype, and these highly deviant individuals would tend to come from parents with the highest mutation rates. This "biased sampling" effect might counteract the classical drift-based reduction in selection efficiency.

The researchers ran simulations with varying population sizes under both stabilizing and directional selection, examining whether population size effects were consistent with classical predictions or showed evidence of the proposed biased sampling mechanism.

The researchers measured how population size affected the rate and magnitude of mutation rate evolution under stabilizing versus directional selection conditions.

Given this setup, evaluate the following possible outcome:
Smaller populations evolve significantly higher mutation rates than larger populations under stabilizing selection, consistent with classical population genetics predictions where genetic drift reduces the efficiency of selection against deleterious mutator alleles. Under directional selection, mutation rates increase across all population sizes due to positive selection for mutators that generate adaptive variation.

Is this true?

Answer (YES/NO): NO